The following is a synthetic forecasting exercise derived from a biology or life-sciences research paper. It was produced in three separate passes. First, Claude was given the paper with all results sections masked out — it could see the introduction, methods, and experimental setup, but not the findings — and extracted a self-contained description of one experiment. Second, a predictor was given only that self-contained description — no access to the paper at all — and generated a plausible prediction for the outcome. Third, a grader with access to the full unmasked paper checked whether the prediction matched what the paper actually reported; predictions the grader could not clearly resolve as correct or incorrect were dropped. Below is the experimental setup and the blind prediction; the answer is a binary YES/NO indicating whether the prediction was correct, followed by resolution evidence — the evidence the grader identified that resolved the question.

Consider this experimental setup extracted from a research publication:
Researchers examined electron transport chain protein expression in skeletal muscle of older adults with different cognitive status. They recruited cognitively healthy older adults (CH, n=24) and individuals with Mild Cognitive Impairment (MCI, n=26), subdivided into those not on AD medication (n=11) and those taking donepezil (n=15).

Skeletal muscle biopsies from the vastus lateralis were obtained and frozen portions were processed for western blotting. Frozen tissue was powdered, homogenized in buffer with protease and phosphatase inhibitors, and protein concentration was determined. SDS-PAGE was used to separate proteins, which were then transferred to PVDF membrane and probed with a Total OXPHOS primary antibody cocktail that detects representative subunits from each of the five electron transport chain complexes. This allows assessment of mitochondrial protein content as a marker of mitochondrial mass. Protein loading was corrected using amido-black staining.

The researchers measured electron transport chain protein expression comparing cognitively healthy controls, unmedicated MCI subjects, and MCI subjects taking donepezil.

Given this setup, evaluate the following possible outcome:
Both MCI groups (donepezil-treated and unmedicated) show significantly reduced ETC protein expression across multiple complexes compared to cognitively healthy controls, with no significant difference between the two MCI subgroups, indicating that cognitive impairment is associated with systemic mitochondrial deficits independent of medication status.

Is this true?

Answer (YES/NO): NO